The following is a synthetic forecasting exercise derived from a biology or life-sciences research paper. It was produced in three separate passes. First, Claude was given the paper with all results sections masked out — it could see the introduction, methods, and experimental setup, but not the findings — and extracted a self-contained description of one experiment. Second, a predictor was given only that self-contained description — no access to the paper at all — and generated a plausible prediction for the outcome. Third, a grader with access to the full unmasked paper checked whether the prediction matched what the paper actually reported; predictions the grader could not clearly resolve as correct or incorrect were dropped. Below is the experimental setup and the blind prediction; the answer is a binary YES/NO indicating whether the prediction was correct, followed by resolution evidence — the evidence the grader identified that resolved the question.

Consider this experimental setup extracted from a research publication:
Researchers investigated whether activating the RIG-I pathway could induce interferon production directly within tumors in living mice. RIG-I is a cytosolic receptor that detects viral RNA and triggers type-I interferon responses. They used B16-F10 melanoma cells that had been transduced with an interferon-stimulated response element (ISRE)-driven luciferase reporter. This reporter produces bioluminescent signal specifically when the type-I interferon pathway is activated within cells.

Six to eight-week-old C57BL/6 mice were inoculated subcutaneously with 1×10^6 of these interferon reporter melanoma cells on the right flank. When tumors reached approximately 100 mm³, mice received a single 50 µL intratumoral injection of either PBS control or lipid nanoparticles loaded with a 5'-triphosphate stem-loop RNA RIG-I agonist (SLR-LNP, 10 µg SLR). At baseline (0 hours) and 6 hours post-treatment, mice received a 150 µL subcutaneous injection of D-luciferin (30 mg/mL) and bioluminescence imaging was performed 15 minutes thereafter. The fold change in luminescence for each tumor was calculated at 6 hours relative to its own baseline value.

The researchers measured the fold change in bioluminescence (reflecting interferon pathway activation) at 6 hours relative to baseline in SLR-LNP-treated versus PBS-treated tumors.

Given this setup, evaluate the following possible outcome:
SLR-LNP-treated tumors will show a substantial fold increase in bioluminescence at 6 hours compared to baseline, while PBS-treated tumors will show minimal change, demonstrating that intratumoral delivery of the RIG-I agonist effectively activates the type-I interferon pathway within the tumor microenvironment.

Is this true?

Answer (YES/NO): YES